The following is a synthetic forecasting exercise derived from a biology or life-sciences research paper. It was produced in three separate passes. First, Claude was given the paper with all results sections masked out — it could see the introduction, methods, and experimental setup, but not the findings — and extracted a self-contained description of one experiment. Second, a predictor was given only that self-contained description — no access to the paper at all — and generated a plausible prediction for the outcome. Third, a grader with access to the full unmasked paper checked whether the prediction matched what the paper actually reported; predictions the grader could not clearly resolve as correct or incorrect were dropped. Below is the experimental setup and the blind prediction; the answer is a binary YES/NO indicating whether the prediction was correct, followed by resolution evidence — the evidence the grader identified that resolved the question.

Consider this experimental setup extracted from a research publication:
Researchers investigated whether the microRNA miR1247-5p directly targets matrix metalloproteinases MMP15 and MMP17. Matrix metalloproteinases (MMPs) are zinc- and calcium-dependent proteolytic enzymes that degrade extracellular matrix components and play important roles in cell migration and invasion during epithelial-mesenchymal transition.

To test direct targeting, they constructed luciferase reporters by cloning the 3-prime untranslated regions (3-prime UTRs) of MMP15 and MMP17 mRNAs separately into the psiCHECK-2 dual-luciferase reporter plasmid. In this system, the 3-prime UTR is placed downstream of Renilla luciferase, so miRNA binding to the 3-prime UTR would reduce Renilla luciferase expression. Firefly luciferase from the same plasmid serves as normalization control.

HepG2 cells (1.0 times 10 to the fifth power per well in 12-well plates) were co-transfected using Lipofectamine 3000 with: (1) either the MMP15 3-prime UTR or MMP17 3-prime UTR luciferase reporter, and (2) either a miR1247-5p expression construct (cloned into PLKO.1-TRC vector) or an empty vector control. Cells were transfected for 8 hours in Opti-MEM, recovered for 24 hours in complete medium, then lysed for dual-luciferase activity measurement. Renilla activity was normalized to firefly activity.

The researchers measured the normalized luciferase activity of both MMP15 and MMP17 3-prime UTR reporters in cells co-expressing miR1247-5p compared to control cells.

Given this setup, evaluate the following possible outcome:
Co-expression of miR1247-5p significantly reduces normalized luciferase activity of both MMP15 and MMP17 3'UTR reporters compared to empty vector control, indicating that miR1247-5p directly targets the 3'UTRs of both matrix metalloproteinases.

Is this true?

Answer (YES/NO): YES